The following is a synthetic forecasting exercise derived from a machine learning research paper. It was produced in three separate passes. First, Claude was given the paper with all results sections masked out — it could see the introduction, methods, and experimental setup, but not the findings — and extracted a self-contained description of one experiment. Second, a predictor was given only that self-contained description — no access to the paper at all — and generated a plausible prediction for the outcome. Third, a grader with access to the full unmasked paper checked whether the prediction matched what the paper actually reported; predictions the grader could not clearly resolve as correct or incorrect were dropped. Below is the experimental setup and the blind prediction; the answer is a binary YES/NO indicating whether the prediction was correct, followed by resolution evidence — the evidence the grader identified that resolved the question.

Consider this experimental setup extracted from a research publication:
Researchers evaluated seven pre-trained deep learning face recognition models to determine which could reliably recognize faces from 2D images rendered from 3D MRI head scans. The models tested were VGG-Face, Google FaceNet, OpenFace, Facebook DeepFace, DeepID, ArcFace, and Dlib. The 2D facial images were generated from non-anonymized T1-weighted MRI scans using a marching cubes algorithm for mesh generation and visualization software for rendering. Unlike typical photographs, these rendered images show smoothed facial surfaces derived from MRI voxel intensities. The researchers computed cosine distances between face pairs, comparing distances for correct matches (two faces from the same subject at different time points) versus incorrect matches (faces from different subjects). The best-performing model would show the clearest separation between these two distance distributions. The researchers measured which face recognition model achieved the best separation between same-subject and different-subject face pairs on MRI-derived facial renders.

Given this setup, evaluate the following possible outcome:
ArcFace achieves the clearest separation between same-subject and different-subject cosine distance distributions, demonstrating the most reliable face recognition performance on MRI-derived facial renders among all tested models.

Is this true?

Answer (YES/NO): YES